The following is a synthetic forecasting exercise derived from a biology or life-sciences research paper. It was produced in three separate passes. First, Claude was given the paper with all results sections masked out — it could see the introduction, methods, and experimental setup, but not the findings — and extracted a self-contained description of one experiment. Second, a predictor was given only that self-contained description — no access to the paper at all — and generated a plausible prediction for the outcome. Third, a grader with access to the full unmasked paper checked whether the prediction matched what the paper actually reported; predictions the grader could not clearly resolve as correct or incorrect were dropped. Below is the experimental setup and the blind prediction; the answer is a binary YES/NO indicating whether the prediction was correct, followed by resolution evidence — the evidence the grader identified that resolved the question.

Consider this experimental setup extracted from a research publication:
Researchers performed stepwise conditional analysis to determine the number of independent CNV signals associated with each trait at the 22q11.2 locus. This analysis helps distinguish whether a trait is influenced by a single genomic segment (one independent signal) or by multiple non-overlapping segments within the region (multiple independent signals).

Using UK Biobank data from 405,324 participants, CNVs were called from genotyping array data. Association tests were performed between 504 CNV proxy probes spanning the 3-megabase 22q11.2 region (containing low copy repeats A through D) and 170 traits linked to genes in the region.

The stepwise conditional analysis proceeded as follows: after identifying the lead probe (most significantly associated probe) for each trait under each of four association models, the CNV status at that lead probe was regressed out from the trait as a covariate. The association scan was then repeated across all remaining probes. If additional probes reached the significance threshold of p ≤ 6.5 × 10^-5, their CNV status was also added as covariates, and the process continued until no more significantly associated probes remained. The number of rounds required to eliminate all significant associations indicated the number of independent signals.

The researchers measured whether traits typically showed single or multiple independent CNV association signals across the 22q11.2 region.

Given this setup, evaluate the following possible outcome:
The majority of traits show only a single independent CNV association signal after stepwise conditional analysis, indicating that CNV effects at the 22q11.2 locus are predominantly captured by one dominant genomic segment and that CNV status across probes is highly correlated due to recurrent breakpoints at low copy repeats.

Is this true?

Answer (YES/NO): YES